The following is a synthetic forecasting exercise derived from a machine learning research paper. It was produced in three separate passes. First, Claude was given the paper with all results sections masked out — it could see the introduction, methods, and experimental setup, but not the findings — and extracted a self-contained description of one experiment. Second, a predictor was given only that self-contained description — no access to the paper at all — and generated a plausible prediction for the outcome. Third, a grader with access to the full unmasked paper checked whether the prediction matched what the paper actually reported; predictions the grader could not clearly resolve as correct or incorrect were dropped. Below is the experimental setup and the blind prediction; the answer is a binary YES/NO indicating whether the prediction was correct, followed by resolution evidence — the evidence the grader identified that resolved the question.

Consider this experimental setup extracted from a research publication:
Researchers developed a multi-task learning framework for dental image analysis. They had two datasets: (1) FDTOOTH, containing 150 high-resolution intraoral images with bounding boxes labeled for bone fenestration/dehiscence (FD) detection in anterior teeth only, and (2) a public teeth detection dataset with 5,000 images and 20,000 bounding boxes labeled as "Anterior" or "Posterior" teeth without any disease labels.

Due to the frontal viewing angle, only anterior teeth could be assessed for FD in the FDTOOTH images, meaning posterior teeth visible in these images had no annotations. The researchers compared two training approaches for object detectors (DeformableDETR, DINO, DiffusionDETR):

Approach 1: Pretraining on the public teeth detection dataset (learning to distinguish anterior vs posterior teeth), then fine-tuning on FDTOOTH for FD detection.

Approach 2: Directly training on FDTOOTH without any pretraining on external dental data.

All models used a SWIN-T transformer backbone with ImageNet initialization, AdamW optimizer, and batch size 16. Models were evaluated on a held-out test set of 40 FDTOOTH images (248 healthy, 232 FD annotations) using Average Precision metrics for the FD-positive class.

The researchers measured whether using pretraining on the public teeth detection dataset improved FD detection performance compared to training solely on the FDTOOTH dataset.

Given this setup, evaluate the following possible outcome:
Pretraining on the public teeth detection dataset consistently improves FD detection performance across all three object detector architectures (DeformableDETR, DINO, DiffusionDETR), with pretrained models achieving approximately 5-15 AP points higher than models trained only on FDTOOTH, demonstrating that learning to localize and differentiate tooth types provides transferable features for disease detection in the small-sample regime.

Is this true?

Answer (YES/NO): NO